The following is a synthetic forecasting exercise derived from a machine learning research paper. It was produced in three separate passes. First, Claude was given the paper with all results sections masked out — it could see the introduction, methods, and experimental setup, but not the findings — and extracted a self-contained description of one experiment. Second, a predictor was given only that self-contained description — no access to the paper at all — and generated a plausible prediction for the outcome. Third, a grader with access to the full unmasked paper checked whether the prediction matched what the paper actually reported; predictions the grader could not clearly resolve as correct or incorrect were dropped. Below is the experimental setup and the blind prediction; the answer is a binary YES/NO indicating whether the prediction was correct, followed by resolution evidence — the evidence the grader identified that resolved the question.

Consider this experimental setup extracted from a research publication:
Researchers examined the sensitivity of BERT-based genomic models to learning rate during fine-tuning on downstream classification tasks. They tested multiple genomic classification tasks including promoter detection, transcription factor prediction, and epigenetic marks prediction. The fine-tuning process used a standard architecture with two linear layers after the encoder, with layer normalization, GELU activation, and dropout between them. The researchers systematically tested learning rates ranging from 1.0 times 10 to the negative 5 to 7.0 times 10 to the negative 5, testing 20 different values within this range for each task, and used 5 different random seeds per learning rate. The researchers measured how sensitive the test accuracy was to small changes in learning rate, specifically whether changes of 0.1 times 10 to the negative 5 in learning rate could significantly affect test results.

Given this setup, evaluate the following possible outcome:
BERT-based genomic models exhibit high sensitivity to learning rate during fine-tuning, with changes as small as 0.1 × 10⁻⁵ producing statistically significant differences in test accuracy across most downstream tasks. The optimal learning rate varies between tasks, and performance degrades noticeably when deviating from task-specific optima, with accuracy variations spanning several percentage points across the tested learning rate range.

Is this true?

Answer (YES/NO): YES